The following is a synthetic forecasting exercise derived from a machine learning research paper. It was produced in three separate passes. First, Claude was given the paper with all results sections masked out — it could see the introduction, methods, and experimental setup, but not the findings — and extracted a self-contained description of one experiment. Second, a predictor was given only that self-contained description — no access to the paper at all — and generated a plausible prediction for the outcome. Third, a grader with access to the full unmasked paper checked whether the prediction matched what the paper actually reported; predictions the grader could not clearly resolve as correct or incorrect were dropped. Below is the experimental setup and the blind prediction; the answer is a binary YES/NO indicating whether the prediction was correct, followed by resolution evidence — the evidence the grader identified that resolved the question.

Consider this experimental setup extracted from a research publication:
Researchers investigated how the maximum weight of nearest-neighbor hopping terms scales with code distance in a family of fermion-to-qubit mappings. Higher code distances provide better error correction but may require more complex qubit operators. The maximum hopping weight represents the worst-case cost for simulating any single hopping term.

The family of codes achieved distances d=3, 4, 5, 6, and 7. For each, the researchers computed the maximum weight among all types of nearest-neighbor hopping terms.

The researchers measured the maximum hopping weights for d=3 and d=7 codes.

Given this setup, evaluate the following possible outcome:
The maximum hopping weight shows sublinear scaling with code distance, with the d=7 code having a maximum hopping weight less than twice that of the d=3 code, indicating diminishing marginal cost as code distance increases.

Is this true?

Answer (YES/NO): NO